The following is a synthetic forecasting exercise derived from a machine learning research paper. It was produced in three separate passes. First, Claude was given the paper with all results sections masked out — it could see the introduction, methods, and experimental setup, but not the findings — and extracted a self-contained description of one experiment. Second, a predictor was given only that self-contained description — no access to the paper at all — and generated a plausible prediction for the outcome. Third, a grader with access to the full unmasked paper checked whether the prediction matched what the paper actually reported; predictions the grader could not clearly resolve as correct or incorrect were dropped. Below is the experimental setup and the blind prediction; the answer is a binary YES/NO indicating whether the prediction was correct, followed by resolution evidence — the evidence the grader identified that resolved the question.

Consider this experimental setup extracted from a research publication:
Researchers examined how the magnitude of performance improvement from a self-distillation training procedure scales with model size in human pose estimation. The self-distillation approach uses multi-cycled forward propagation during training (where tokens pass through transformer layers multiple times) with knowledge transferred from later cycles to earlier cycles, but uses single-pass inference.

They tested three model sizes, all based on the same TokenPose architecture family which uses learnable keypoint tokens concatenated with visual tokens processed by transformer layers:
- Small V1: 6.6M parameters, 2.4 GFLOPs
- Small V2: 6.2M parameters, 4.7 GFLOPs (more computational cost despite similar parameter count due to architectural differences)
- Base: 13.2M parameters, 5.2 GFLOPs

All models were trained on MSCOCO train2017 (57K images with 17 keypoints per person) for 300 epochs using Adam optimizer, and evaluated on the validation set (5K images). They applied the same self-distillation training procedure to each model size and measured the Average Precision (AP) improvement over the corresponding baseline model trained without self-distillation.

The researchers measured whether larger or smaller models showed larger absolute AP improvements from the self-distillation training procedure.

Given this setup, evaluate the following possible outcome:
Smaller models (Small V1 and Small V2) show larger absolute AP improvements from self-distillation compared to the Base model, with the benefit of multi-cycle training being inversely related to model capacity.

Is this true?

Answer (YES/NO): YES